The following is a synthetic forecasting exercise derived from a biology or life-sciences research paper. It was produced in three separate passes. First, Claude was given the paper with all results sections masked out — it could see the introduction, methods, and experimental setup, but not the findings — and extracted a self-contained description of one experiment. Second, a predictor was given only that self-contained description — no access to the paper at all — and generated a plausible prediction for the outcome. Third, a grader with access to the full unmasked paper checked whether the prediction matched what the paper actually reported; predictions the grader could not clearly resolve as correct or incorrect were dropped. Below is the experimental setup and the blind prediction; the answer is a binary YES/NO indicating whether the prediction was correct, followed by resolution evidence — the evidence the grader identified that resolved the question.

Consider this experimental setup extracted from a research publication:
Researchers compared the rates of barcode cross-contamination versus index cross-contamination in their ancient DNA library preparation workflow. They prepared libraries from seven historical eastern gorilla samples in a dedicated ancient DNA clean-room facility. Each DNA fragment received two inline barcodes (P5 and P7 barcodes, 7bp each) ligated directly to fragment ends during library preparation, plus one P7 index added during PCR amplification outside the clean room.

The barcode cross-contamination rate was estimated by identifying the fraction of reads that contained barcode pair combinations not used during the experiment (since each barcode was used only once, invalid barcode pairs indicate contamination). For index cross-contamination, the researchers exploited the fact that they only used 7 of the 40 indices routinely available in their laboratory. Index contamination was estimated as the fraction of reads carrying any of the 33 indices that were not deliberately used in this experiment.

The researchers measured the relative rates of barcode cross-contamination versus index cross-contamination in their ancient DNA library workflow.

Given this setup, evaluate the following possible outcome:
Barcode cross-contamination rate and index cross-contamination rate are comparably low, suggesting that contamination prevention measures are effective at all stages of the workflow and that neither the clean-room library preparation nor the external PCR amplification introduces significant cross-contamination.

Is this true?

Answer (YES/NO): NO